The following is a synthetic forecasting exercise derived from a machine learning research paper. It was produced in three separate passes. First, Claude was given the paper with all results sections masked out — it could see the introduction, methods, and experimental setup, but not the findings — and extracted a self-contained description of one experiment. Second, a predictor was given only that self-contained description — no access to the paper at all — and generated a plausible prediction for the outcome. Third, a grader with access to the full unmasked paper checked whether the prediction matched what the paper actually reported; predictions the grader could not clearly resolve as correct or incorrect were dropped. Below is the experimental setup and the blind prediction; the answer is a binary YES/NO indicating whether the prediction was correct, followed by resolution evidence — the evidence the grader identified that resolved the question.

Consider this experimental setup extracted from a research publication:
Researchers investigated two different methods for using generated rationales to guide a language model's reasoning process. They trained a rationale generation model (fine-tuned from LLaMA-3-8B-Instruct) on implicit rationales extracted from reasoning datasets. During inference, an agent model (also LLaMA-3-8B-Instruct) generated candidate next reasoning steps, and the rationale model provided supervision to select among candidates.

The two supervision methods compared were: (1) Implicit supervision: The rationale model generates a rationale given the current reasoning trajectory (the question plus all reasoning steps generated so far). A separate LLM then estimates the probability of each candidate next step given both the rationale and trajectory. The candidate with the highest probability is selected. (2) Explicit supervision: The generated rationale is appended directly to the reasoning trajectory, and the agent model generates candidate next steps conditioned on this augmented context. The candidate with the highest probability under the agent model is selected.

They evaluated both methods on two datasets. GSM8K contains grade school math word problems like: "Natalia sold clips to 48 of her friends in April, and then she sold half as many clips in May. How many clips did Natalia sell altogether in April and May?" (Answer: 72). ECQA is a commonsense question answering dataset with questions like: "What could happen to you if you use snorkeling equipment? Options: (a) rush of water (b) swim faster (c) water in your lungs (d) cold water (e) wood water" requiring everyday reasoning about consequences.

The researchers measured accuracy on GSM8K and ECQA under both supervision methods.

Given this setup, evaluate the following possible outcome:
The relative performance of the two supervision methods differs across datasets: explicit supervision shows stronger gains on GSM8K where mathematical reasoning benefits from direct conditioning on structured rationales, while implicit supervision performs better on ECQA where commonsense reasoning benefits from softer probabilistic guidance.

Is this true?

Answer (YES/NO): NO